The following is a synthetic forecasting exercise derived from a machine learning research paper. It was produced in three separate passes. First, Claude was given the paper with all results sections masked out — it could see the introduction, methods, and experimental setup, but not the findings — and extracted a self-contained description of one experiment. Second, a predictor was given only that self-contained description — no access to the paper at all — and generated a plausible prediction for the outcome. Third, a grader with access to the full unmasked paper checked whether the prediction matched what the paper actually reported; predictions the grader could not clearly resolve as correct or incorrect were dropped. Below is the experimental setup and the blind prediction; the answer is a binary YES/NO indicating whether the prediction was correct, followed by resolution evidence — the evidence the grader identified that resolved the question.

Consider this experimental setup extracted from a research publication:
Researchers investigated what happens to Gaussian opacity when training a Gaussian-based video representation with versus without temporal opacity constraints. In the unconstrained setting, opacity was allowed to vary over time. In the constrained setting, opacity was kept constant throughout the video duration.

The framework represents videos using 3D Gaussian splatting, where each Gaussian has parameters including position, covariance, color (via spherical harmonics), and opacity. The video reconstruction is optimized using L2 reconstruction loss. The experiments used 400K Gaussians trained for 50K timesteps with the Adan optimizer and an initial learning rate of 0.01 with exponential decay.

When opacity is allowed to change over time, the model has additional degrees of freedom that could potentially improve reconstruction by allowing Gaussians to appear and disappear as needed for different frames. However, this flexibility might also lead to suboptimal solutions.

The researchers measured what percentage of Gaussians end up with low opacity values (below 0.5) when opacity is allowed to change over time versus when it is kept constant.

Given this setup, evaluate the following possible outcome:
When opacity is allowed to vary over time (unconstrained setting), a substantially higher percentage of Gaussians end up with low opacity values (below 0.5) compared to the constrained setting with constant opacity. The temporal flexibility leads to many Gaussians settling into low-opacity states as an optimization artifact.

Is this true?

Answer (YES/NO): YES